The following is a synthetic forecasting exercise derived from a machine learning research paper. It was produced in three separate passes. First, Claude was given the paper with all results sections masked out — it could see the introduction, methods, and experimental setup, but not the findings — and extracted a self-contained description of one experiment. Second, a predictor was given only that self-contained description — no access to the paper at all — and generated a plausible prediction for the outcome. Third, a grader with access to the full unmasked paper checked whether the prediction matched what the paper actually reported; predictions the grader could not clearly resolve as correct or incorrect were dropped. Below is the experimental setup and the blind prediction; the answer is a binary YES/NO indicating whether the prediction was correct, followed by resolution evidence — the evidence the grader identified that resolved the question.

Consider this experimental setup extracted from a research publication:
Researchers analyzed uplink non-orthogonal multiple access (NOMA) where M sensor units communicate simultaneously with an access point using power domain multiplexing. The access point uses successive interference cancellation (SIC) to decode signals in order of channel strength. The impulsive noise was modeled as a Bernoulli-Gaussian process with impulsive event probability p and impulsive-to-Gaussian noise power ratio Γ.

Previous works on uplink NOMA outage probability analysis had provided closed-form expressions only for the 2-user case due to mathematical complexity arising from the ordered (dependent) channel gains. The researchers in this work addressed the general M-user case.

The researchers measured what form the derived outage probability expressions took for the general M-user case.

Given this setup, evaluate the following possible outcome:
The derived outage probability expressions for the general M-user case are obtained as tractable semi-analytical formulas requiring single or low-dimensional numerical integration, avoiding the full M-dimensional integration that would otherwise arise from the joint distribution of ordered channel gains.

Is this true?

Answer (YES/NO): NO